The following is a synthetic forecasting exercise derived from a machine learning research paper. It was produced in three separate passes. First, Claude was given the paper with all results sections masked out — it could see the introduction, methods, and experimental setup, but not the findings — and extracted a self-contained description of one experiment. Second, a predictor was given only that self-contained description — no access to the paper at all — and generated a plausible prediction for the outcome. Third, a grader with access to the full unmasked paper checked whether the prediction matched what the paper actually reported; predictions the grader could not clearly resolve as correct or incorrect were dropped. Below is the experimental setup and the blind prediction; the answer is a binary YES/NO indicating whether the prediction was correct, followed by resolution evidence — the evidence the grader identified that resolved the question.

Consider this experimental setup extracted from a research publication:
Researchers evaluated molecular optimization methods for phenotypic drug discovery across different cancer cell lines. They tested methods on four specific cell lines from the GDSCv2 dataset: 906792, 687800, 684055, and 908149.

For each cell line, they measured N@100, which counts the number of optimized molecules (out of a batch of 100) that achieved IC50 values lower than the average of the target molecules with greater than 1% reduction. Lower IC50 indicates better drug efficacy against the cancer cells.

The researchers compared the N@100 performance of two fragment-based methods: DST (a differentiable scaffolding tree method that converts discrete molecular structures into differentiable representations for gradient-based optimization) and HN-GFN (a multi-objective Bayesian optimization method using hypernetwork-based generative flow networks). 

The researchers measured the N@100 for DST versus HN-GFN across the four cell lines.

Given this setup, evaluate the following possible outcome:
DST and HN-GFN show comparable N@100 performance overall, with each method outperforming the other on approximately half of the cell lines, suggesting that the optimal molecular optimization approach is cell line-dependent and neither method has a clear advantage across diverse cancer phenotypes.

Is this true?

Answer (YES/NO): NO